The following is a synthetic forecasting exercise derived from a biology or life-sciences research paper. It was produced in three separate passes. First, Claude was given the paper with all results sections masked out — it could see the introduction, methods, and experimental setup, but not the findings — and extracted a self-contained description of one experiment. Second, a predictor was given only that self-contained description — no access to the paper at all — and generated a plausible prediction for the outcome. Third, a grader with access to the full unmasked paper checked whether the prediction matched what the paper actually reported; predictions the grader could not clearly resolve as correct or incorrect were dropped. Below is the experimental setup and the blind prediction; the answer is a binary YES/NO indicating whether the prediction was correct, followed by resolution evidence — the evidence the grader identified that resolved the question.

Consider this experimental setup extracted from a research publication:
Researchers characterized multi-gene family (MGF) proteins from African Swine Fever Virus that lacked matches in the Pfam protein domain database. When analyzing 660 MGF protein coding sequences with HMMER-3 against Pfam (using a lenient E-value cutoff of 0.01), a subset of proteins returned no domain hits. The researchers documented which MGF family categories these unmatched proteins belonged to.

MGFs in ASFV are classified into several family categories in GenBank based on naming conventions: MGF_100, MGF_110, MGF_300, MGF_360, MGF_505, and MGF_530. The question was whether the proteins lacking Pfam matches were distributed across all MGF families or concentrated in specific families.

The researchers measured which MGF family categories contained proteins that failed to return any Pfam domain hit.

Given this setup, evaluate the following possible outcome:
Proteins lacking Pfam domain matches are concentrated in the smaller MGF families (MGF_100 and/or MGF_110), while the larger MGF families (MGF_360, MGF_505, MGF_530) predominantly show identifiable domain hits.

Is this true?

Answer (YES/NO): NO